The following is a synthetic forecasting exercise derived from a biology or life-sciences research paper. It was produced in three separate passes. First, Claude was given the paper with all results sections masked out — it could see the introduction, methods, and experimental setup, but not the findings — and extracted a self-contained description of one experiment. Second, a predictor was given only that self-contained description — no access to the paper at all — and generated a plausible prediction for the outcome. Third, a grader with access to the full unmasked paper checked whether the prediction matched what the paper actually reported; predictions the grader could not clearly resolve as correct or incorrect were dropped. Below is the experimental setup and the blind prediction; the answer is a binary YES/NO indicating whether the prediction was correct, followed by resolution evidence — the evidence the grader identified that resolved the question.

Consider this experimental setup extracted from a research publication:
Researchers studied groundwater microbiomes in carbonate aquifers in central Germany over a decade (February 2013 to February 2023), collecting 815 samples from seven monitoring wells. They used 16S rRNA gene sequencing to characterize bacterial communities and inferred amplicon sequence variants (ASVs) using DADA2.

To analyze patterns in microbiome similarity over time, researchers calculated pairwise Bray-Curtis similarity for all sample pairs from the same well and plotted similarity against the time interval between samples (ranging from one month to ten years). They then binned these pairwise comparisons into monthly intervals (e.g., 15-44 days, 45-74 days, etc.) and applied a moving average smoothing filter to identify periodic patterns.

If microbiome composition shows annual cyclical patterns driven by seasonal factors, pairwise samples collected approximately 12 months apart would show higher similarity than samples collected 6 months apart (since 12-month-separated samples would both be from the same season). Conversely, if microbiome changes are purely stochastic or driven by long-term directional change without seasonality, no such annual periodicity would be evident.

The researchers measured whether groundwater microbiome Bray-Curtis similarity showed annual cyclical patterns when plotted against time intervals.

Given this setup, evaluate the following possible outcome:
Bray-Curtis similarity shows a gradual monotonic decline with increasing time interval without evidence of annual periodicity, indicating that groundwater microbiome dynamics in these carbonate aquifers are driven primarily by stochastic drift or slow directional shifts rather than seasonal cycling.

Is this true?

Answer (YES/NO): NO